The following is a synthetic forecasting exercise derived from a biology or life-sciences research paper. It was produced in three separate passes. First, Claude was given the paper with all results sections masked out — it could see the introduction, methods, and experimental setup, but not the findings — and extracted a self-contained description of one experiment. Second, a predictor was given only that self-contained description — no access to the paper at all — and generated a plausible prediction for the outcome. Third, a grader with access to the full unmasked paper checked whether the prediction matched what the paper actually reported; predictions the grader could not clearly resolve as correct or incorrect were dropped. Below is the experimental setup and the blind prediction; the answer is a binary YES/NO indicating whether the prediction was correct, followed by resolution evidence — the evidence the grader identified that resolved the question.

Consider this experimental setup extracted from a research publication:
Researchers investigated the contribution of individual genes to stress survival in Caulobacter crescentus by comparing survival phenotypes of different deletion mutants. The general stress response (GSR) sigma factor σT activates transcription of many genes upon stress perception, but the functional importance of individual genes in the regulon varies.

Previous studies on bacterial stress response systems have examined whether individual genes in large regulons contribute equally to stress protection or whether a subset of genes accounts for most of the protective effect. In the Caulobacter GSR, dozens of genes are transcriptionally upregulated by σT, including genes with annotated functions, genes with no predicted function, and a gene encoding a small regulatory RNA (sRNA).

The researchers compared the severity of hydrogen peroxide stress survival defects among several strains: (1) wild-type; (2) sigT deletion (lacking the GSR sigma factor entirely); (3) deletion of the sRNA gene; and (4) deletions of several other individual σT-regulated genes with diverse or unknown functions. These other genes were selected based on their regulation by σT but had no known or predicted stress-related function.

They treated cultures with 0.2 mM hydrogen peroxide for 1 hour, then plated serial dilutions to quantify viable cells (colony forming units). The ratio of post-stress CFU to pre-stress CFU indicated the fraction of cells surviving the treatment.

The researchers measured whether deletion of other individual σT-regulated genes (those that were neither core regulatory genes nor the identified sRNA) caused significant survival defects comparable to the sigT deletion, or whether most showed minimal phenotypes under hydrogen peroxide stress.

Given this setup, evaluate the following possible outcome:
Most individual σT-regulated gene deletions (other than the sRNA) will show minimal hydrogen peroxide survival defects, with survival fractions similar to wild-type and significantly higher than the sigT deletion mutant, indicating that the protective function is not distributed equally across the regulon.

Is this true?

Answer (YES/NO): YES